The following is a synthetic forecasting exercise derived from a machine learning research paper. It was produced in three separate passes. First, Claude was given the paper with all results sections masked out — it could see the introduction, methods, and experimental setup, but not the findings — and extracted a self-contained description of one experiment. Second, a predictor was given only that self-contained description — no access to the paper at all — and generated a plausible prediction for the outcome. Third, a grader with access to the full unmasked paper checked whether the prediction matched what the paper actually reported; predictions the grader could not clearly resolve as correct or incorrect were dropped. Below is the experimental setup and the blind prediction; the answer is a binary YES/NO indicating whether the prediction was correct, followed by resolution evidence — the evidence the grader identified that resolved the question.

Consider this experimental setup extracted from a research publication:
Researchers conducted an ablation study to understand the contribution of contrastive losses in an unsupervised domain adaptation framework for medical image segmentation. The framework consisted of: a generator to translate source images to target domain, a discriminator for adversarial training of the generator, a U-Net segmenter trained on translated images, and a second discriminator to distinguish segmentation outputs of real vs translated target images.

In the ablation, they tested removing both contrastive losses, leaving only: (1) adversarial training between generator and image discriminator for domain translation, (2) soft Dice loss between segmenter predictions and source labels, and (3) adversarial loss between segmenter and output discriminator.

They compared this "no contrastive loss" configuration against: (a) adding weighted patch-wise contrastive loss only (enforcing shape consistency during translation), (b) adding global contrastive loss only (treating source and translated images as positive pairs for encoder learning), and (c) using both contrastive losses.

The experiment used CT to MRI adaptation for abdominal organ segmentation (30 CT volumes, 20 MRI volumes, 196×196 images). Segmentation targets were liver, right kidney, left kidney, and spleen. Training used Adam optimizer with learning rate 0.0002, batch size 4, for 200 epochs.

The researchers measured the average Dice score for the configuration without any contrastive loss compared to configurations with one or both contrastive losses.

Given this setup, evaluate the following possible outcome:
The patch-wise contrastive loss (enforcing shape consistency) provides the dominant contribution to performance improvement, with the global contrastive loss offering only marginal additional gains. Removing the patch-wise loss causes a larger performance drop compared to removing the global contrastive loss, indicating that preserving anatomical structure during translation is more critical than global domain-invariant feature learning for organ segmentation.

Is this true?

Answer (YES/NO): NO